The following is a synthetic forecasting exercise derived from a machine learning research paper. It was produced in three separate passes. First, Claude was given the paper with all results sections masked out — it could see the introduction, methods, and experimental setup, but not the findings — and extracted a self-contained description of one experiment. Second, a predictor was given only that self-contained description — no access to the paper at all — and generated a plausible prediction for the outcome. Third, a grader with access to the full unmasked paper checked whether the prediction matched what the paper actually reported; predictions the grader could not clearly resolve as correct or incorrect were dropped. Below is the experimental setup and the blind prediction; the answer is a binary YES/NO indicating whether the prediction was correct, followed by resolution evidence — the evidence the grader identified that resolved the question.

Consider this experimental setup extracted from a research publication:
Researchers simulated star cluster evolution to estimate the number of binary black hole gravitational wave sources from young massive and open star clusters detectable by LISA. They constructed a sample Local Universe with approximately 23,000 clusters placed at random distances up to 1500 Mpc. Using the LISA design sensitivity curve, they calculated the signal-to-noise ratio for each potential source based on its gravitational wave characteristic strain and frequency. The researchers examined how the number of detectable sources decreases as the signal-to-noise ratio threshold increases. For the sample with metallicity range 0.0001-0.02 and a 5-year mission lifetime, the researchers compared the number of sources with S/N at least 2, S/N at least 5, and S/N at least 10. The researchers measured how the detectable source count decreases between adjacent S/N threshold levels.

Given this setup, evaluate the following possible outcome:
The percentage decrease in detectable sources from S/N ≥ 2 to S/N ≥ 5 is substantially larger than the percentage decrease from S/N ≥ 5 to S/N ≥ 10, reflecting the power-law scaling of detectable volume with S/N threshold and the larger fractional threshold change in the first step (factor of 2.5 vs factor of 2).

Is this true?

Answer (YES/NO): YES